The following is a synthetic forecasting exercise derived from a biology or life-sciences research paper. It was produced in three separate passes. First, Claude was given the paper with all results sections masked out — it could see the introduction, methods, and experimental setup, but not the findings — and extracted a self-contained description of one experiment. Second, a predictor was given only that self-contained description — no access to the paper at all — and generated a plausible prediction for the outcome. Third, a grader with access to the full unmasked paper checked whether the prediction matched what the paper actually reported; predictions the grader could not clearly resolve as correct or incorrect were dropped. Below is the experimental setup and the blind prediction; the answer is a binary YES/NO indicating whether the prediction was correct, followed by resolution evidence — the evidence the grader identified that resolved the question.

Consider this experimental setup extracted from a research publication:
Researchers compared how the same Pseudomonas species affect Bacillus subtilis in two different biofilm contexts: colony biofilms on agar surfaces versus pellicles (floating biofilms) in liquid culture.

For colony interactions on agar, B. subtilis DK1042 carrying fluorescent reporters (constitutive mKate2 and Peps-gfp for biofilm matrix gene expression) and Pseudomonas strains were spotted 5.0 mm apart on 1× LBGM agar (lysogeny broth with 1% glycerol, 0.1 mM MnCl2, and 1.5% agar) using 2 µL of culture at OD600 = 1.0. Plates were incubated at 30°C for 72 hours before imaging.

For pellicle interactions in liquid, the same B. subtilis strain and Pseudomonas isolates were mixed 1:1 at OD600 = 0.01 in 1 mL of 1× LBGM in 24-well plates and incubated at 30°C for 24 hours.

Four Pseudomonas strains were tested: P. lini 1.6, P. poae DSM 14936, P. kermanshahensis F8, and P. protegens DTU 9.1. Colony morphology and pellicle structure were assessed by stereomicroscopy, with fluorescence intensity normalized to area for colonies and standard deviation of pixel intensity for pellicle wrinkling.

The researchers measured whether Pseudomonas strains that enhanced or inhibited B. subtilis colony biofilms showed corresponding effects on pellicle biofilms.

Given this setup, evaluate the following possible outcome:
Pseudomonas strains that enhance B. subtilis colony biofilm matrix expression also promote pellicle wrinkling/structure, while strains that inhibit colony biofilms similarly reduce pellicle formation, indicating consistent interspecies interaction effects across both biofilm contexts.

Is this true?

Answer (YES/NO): NO